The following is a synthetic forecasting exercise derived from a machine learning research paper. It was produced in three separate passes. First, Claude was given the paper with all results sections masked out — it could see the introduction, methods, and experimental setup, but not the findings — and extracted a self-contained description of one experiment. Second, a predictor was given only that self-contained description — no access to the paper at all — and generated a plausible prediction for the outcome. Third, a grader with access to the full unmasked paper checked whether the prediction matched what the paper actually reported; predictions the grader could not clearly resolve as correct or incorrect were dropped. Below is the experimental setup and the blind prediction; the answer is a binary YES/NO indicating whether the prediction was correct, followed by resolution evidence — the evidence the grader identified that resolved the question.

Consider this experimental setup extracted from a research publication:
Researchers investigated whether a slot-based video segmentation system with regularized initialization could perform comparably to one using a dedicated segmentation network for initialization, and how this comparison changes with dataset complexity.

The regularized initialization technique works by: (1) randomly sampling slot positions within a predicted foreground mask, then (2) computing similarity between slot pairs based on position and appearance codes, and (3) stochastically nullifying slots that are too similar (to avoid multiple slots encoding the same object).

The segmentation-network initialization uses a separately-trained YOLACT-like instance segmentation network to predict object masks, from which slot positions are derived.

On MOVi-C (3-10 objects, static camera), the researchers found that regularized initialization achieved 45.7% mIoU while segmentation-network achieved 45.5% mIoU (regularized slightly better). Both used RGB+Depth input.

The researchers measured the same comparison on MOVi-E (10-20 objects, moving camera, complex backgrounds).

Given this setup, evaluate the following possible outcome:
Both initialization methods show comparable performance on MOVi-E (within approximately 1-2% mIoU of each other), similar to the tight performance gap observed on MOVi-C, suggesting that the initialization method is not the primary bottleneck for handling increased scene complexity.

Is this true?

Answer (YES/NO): NO